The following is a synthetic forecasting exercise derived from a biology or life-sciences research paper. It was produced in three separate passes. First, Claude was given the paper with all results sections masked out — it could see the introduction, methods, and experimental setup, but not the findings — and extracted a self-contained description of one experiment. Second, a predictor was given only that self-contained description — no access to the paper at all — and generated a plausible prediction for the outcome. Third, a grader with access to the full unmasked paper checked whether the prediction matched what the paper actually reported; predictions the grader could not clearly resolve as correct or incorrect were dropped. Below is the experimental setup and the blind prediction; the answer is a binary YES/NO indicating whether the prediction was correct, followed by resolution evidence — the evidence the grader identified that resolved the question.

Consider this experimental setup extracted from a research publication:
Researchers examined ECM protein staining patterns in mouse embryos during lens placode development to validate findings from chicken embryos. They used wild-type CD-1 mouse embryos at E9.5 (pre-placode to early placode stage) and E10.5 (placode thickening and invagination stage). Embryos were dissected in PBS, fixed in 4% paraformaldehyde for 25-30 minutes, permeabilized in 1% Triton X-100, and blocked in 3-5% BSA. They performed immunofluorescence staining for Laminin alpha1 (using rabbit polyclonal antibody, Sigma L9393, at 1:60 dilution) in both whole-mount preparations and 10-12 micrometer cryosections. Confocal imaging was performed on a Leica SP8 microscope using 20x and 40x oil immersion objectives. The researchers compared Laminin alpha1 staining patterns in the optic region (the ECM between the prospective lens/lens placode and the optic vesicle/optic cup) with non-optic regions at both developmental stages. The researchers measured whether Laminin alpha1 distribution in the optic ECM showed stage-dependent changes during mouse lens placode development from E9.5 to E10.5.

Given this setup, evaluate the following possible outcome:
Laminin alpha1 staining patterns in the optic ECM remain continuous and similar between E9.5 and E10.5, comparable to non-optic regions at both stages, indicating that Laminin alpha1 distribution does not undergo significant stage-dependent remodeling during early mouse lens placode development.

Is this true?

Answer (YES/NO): NO